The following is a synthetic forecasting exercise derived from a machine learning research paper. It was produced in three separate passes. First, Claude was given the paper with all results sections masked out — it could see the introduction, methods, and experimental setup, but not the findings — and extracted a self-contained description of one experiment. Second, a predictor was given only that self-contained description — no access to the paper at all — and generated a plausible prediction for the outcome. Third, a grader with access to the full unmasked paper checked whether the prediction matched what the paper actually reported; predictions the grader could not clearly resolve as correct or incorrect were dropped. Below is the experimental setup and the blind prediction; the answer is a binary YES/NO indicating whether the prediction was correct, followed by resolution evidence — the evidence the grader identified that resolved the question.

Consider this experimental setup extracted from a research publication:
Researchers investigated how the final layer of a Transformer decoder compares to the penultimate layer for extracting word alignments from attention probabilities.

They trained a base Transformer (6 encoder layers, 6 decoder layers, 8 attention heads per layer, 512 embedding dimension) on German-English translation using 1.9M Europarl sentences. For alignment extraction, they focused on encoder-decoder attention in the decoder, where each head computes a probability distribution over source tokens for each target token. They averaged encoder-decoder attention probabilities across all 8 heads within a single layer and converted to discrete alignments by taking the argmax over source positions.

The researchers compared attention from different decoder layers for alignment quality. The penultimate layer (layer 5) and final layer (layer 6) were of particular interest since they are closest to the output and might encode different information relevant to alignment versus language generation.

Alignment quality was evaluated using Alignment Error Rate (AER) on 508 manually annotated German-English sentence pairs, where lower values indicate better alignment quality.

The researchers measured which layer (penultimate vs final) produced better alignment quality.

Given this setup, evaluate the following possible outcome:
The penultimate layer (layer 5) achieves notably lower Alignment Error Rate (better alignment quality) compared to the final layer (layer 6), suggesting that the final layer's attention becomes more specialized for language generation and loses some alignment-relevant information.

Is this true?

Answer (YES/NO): YES